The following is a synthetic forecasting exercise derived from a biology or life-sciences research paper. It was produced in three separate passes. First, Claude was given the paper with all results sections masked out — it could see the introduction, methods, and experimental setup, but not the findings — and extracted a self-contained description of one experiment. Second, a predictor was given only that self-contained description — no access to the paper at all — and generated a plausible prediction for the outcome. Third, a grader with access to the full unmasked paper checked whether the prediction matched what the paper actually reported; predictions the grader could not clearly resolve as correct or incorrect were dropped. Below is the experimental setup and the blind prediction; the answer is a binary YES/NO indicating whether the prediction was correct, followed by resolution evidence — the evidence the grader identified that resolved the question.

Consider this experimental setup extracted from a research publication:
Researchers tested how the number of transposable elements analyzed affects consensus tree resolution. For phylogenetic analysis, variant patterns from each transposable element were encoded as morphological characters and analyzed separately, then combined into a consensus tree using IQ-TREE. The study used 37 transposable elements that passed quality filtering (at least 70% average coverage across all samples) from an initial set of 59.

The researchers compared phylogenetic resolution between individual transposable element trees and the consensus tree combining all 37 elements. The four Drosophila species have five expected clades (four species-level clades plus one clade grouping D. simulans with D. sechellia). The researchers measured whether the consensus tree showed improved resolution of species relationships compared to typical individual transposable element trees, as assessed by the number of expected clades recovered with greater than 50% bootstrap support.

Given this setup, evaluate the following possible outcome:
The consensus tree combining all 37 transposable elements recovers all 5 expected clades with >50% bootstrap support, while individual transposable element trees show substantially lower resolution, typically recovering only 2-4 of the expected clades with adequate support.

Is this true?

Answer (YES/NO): NO